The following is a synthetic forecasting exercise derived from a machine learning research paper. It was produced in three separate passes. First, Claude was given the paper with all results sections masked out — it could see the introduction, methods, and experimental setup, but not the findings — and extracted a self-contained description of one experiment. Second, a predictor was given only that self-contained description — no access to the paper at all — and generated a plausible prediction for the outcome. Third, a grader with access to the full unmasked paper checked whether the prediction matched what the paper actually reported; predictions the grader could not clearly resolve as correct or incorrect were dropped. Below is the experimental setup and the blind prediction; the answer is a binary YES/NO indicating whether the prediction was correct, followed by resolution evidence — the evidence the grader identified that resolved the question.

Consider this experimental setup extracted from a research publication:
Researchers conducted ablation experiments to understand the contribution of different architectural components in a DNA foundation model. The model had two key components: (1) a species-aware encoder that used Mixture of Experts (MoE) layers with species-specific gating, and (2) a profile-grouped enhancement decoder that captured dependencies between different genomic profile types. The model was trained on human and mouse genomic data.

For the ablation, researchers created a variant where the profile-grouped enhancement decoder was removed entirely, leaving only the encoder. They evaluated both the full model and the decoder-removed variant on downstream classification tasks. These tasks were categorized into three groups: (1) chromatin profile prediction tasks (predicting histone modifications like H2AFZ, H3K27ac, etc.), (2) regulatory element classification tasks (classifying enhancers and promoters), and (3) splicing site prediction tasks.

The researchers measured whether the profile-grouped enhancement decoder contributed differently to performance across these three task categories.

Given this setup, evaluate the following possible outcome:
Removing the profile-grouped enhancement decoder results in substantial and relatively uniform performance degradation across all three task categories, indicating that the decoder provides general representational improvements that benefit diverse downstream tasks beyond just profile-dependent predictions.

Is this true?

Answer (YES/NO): NO